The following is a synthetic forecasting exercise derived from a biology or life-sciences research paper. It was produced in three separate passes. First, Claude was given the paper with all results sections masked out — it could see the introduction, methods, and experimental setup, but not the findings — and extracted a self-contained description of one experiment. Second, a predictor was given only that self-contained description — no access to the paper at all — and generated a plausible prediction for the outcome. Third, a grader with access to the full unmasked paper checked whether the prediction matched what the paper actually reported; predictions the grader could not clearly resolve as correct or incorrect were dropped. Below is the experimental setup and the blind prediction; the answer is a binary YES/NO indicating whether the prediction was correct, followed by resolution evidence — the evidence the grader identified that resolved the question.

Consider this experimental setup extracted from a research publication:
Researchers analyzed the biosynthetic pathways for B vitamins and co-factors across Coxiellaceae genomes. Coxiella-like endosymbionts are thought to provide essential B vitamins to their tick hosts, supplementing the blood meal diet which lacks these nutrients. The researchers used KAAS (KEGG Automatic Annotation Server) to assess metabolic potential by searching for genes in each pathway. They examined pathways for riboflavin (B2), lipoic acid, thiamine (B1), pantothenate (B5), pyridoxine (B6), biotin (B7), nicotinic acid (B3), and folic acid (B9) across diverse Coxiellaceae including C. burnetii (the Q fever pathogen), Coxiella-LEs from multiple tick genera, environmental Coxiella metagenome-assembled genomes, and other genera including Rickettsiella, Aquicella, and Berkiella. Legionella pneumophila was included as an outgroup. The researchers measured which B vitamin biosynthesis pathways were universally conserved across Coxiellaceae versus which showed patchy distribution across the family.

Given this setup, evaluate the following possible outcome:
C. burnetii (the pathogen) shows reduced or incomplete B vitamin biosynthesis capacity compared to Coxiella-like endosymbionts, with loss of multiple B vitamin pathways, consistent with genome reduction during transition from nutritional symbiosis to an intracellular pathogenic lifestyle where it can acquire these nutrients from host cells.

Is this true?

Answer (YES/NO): NO